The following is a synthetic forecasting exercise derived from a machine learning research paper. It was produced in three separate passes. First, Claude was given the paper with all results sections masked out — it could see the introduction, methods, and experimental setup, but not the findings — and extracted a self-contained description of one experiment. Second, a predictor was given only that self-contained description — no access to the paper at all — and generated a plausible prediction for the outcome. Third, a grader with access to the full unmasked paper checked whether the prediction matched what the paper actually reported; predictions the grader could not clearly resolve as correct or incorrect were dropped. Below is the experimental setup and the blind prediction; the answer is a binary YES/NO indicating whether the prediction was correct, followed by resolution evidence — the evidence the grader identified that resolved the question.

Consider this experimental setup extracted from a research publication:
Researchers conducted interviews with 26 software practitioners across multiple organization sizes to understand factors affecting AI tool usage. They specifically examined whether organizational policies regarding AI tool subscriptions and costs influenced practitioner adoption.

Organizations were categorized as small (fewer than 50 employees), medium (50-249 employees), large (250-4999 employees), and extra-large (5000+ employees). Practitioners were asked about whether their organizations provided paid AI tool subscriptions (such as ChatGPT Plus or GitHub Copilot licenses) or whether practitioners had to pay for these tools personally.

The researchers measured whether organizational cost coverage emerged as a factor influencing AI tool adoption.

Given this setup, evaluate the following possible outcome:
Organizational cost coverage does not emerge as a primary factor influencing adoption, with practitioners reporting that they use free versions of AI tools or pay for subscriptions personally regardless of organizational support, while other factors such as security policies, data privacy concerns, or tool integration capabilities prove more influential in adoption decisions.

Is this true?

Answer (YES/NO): NO